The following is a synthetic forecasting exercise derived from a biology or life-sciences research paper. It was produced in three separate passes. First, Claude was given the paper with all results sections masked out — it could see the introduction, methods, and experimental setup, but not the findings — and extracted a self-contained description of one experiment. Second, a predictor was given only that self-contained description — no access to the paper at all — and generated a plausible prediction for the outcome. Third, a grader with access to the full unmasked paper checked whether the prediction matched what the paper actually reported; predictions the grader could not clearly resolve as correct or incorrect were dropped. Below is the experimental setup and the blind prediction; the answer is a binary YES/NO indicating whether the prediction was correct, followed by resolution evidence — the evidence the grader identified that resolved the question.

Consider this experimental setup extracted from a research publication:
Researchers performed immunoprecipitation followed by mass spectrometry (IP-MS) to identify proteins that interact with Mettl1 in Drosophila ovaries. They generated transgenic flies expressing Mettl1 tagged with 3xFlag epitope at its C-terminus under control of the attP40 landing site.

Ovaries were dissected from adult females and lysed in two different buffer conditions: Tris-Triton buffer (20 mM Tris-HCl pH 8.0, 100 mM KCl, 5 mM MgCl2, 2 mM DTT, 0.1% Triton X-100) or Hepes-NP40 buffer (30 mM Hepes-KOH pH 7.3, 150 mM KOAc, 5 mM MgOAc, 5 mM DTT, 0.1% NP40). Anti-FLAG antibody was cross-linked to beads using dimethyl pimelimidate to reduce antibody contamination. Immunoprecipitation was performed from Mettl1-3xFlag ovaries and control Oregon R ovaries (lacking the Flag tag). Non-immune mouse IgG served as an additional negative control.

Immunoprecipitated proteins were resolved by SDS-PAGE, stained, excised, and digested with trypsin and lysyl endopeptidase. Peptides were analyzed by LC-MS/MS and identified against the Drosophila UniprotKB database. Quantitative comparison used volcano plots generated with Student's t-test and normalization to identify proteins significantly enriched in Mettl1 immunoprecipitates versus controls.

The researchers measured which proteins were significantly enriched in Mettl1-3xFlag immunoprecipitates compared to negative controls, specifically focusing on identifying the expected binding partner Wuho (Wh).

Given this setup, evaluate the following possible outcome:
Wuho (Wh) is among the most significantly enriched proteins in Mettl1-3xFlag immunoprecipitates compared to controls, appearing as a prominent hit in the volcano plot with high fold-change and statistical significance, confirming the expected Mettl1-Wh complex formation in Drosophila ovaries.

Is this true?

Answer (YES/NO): YES